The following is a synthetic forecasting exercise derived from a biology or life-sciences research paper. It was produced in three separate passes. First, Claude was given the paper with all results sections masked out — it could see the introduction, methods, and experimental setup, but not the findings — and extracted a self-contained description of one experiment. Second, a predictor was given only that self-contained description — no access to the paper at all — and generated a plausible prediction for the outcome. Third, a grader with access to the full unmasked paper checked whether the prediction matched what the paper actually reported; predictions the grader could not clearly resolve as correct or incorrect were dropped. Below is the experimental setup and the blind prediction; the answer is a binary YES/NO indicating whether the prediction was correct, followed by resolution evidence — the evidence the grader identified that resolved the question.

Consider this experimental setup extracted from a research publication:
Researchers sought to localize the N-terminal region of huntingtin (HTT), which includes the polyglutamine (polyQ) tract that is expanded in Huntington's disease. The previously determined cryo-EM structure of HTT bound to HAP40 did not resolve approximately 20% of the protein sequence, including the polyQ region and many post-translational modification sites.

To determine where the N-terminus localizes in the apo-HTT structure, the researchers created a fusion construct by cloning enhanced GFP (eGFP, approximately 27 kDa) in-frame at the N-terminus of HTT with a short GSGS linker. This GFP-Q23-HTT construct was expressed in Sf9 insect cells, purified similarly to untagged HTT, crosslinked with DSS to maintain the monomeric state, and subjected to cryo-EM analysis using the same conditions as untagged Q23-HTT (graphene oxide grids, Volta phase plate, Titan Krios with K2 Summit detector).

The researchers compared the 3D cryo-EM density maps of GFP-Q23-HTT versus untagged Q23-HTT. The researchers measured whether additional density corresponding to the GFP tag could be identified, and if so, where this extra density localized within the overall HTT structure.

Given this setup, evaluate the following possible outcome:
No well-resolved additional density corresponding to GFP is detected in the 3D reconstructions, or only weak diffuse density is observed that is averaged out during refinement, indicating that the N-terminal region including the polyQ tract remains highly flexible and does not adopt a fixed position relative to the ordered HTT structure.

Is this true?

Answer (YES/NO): NO